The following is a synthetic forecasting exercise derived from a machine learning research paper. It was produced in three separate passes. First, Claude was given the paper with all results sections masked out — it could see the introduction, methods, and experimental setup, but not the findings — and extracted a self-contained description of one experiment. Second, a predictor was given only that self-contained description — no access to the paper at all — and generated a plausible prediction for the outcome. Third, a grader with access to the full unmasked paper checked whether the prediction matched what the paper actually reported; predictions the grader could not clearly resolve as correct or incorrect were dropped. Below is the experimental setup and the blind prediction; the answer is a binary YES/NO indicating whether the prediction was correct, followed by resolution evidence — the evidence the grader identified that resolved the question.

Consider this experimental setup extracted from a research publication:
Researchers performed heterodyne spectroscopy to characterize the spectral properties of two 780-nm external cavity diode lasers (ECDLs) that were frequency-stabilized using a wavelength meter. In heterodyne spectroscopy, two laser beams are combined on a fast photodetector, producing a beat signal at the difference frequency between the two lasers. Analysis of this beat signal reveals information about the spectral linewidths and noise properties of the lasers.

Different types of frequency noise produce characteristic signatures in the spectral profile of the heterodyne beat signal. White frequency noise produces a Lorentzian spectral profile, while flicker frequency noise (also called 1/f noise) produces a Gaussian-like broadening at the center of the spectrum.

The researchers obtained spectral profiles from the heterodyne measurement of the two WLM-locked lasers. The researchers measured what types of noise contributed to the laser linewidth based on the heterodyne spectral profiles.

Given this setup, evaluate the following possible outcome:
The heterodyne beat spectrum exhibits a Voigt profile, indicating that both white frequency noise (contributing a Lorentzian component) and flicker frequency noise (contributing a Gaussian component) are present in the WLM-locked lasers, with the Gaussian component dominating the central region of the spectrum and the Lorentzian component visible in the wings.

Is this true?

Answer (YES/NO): YES